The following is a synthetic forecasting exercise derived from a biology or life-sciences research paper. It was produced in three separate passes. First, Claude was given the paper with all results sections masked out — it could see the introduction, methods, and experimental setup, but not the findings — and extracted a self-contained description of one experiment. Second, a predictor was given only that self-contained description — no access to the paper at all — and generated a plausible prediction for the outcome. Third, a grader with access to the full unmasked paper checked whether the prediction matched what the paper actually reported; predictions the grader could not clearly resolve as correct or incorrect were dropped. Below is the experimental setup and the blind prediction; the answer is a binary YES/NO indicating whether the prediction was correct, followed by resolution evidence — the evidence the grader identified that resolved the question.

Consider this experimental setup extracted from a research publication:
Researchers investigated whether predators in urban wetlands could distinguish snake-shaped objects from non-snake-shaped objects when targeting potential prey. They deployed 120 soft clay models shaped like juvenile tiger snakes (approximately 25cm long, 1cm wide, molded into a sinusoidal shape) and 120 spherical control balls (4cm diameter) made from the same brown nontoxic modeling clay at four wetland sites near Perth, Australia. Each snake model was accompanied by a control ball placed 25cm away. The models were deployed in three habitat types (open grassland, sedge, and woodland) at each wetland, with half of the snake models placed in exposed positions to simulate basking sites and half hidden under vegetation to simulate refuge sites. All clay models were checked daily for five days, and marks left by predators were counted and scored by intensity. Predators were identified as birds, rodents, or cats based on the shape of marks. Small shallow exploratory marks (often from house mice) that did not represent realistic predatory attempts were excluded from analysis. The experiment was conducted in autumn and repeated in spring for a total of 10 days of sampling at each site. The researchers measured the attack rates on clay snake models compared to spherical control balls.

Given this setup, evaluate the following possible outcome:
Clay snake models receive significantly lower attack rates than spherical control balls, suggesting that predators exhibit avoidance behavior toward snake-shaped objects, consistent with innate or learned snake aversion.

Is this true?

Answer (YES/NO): NO